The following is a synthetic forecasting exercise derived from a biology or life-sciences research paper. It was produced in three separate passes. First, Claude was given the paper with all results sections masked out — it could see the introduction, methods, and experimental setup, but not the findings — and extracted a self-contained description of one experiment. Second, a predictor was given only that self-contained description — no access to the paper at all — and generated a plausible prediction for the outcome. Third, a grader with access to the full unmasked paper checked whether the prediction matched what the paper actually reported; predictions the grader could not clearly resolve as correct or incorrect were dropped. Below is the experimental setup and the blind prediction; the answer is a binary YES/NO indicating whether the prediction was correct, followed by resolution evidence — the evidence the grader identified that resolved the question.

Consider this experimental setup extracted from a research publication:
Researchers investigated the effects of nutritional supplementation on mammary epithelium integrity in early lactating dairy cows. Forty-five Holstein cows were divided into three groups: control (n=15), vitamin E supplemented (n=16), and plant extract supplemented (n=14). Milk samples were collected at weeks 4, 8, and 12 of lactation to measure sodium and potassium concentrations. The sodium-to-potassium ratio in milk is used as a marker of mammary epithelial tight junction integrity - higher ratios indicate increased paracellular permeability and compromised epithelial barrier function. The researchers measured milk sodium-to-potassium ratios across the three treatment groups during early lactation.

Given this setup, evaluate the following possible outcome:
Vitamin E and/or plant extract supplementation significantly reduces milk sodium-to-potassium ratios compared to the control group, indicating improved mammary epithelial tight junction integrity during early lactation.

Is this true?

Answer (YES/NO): NO